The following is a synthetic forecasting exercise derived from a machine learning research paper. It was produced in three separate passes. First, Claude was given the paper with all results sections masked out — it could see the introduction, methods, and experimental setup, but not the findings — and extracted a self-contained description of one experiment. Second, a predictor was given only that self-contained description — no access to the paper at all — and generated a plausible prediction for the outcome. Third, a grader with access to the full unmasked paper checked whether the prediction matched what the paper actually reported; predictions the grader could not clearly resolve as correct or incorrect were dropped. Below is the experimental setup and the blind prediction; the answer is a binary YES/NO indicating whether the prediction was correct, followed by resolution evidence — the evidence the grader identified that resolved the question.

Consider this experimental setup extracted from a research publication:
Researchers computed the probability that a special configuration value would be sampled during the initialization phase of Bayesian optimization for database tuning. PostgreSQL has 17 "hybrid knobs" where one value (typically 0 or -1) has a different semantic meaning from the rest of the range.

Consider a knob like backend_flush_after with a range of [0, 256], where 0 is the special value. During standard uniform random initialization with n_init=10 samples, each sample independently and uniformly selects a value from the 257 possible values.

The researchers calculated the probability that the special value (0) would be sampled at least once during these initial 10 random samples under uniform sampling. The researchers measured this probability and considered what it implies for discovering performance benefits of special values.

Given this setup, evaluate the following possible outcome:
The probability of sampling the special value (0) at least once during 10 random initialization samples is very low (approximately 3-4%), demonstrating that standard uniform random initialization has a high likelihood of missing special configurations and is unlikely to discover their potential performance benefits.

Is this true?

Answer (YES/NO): YES